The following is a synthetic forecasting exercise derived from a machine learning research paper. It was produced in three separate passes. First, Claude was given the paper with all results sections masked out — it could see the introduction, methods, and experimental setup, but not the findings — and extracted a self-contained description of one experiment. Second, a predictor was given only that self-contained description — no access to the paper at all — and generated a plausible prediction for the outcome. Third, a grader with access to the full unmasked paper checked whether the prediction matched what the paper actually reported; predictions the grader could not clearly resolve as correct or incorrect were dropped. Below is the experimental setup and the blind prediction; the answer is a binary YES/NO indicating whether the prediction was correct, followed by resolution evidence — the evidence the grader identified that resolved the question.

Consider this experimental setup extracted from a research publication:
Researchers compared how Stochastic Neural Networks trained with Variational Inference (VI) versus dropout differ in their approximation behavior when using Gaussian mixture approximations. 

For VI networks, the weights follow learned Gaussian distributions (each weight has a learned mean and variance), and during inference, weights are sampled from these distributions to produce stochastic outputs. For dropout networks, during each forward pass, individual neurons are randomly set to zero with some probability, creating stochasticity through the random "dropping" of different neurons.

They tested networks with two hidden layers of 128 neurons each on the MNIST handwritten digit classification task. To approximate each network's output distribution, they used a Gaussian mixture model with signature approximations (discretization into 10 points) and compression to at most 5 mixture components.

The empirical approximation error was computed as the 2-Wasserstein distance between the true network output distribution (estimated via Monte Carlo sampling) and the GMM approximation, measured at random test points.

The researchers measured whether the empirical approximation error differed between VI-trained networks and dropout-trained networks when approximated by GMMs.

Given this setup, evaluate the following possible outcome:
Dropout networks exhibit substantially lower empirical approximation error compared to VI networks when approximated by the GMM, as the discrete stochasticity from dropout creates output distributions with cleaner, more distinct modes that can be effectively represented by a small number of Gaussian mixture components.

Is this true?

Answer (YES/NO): NO